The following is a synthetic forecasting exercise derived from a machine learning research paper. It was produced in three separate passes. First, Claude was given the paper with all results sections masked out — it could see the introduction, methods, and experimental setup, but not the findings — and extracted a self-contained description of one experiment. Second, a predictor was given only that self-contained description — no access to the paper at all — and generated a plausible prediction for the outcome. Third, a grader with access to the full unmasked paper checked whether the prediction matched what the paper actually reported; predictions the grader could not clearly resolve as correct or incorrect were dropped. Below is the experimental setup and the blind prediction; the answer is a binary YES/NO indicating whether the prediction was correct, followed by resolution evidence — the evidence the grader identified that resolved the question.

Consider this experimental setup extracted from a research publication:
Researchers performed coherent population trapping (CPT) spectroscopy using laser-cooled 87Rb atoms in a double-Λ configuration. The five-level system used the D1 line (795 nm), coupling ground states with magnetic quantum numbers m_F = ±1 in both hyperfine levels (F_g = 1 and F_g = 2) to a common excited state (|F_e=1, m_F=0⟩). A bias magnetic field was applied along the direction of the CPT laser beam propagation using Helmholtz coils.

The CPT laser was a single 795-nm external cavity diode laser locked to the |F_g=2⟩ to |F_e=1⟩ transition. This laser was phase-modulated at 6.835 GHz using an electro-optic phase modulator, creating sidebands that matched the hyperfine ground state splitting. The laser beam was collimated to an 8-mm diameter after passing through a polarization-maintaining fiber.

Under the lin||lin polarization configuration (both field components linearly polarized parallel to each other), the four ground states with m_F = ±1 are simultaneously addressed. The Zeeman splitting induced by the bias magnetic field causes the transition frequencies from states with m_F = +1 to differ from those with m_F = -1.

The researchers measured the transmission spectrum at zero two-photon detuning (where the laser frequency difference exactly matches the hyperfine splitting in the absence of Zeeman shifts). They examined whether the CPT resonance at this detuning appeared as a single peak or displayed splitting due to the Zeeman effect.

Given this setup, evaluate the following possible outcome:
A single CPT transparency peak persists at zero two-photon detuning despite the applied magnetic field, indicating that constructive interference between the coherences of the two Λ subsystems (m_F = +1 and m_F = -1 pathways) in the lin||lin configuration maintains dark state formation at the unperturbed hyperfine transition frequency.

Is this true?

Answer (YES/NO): NO